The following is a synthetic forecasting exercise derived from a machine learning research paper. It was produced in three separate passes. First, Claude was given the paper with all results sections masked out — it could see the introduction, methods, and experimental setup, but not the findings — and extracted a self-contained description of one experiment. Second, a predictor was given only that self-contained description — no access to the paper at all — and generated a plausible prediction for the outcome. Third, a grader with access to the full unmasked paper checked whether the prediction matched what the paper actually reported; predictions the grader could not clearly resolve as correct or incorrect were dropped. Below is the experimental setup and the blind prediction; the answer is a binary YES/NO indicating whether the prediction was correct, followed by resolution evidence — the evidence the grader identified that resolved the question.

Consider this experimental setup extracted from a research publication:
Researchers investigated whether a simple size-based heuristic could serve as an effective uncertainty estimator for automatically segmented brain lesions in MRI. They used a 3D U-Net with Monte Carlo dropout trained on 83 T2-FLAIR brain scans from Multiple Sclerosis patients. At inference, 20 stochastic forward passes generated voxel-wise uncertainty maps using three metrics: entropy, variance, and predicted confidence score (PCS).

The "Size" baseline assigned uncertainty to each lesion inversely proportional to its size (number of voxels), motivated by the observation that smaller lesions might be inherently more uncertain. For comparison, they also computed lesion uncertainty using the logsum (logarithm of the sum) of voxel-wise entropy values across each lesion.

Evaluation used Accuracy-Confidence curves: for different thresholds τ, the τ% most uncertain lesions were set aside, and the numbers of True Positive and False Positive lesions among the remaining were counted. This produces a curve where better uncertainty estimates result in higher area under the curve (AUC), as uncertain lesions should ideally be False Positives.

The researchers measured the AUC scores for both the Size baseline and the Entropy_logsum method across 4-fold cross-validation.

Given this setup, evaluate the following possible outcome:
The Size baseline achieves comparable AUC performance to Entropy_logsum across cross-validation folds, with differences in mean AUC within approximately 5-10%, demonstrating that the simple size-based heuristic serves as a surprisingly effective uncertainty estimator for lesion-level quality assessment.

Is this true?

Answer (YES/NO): NO